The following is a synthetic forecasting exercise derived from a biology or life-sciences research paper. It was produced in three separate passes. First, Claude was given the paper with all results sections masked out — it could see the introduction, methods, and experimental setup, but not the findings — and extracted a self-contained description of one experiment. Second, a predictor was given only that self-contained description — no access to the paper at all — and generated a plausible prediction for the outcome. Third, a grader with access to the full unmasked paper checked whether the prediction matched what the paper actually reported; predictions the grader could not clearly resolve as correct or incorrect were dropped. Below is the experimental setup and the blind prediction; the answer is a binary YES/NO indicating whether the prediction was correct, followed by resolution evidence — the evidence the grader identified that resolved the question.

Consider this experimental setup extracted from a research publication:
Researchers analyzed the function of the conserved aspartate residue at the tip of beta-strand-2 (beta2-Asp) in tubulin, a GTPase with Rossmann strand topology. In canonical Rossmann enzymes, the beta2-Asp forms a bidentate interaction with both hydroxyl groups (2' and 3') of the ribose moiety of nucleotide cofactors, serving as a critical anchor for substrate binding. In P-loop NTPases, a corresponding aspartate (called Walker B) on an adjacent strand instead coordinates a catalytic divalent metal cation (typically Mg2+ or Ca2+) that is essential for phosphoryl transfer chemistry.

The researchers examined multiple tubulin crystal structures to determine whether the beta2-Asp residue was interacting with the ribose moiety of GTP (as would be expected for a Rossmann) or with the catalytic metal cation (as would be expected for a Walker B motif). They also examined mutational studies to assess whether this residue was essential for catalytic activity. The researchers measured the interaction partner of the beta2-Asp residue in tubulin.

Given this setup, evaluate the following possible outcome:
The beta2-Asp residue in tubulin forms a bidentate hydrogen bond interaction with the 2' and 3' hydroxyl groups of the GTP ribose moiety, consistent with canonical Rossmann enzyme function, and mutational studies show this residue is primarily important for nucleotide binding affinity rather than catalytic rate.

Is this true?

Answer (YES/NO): NO